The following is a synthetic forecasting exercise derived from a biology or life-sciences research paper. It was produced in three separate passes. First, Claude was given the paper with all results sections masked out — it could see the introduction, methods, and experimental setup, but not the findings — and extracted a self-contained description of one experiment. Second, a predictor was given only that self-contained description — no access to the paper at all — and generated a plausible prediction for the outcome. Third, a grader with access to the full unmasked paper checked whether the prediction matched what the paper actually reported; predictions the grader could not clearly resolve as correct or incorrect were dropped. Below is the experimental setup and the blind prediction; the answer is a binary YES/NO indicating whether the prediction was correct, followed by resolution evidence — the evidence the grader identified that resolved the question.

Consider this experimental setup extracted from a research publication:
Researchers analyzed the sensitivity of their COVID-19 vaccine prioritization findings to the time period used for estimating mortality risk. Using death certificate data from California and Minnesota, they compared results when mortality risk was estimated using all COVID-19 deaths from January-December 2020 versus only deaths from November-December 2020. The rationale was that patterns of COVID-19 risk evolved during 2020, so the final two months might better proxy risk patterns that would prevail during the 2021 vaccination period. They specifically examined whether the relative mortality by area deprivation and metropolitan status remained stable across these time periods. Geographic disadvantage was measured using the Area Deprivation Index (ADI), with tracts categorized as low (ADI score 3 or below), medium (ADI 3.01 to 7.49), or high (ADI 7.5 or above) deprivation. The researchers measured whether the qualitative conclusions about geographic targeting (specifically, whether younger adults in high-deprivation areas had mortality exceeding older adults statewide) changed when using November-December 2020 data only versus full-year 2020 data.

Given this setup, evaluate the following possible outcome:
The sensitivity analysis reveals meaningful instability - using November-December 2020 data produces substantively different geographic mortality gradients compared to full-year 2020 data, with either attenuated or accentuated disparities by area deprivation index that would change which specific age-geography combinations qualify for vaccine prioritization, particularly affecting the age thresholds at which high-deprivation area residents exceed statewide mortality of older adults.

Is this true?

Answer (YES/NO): NO